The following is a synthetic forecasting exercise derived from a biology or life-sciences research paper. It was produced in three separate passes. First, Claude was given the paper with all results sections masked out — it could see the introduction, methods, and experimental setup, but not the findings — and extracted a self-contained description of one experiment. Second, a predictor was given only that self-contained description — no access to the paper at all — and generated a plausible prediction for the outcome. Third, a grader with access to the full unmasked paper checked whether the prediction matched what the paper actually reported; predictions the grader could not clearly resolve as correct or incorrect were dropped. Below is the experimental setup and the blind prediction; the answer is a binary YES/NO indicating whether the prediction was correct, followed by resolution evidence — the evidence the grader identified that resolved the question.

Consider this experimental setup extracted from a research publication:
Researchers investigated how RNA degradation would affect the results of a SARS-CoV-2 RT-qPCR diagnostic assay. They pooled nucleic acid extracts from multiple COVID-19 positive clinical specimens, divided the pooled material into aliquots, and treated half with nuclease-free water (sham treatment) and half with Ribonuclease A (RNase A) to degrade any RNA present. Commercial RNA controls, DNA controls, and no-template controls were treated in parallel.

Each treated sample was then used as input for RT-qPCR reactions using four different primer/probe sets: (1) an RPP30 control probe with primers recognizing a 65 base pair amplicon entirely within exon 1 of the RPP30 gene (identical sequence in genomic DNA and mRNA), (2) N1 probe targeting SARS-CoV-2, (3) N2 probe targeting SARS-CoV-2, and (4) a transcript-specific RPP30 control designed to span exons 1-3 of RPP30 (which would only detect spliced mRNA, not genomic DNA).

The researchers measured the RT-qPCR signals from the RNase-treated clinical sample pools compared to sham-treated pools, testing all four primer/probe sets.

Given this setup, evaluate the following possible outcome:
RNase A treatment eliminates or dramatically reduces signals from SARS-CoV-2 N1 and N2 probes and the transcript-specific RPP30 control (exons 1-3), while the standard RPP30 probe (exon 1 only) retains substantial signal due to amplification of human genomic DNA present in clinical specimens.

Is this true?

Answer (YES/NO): YES